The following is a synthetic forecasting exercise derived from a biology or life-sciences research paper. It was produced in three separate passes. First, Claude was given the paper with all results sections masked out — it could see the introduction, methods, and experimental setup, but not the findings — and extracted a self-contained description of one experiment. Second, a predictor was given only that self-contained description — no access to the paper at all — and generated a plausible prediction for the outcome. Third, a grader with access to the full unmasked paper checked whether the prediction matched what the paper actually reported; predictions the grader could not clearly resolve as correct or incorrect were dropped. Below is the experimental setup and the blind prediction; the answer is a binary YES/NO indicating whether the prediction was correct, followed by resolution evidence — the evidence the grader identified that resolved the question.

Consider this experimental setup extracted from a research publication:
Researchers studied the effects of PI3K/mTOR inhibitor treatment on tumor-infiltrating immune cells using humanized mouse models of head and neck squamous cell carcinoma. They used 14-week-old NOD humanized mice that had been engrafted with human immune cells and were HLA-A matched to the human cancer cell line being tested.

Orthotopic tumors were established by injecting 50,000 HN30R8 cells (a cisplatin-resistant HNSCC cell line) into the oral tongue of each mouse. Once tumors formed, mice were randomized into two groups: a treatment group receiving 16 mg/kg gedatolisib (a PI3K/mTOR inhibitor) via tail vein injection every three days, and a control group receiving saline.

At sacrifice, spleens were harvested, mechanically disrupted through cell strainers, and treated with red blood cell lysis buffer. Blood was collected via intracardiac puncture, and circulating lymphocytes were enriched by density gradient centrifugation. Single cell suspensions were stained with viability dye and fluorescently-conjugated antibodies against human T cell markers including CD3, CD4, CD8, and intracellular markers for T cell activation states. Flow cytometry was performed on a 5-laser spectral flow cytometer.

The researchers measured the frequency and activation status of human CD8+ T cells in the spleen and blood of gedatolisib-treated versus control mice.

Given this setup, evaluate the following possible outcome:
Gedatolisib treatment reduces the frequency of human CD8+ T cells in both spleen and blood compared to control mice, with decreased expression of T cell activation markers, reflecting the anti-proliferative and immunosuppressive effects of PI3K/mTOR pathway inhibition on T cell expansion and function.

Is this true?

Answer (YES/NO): NO